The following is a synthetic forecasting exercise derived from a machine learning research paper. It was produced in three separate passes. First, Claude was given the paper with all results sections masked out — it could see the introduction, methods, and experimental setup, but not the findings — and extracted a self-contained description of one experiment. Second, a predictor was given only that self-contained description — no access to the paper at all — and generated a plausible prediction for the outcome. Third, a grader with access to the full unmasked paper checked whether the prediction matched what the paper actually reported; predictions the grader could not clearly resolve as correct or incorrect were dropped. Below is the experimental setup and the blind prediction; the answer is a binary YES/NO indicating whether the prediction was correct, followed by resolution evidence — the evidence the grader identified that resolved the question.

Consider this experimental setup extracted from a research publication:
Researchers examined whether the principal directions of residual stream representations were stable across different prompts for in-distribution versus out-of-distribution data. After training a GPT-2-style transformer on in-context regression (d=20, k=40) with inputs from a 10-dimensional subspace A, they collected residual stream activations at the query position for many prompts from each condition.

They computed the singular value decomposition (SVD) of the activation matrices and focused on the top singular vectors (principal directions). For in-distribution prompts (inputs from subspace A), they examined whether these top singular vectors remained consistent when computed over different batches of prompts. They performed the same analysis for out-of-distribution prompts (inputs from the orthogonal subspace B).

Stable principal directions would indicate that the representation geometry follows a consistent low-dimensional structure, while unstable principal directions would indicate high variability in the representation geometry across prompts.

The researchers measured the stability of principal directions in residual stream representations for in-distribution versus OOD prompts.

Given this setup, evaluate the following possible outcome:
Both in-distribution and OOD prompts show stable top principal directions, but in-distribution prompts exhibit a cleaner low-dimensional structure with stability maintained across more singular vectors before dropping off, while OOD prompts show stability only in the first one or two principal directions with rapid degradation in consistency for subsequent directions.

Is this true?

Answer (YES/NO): NO